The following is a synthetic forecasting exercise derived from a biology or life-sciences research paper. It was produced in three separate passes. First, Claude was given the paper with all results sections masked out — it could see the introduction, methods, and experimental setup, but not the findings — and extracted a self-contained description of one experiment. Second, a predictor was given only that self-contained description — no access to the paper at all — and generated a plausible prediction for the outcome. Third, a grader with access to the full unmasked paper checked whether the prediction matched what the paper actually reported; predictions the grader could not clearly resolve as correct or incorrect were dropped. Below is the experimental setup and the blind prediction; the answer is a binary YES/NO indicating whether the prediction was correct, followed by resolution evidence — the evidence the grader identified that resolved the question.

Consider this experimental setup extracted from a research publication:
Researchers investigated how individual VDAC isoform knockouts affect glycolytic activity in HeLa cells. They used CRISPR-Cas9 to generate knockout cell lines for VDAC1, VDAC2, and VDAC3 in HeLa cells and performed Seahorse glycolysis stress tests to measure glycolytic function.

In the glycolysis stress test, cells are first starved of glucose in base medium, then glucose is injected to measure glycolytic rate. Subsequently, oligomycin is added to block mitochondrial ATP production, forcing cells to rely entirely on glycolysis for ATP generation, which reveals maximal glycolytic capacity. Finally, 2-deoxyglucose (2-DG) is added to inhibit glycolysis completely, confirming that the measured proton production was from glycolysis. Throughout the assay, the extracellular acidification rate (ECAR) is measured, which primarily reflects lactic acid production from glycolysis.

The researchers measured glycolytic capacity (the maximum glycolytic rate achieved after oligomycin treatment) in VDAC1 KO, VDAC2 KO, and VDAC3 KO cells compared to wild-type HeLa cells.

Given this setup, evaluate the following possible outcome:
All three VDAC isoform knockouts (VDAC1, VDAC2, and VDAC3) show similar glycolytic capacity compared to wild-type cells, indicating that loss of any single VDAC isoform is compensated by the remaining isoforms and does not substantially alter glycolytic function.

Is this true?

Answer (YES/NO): NO